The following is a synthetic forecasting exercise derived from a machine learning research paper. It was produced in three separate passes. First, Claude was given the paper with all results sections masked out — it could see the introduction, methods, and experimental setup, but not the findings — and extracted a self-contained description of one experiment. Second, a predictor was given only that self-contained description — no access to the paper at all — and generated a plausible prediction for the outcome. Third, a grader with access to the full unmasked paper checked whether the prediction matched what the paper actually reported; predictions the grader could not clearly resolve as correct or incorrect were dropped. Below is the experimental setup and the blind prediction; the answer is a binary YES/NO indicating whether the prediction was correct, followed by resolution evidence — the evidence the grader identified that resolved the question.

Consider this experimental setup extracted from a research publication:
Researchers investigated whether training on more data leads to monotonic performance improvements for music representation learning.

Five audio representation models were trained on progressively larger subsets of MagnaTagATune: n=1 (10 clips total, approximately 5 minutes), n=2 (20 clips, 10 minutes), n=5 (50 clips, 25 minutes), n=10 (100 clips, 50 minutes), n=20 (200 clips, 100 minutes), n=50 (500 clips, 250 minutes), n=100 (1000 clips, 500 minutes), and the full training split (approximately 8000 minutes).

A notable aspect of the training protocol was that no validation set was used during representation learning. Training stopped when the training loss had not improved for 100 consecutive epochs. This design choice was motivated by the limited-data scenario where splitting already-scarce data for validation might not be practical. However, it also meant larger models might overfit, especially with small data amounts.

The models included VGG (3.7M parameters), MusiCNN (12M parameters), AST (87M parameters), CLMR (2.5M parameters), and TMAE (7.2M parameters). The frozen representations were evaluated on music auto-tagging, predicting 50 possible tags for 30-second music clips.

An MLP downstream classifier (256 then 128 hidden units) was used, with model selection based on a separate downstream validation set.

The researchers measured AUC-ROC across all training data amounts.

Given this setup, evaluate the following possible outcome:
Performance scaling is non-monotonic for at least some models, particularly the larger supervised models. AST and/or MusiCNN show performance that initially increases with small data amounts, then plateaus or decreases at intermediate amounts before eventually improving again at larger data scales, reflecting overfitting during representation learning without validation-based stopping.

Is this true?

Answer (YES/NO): NO